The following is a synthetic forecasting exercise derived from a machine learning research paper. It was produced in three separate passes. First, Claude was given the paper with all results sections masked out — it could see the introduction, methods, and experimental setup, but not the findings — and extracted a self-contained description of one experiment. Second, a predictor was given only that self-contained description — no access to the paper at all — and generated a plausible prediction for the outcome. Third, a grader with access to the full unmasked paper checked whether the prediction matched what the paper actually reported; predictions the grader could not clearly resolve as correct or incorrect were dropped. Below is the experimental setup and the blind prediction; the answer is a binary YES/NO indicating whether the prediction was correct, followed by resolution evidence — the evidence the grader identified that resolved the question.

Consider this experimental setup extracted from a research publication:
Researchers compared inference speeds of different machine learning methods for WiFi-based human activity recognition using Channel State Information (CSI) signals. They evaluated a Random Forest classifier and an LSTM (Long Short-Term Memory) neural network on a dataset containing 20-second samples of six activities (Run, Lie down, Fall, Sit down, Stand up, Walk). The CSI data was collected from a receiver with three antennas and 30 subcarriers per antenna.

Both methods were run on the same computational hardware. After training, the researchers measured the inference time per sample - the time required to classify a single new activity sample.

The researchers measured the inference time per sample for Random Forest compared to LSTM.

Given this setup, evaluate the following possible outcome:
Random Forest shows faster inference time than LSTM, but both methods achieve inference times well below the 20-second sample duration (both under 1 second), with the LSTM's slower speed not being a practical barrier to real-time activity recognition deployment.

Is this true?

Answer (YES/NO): YES